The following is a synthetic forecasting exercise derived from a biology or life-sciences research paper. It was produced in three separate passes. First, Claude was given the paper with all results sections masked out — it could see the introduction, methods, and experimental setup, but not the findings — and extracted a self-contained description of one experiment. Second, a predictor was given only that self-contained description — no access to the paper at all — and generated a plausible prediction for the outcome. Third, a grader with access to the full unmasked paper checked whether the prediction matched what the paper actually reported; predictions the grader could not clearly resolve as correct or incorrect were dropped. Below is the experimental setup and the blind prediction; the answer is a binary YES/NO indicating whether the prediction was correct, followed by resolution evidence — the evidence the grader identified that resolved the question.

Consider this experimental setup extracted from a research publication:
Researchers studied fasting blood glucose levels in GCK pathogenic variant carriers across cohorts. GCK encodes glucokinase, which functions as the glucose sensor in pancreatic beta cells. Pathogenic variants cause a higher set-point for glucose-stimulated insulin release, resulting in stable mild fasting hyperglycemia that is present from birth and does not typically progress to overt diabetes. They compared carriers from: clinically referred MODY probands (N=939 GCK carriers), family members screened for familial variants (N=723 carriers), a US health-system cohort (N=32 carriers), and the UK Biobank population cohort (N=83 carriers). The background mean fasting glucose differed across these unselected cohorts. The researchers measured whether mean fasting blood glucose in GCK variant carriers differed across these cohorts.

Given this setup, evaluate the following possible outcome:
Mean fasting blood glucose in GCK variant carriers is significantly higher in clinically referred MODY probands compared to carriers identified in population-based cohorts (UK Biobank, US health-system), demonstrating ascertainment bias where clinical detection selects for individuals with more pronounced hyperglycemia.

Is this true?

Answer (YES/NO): NO